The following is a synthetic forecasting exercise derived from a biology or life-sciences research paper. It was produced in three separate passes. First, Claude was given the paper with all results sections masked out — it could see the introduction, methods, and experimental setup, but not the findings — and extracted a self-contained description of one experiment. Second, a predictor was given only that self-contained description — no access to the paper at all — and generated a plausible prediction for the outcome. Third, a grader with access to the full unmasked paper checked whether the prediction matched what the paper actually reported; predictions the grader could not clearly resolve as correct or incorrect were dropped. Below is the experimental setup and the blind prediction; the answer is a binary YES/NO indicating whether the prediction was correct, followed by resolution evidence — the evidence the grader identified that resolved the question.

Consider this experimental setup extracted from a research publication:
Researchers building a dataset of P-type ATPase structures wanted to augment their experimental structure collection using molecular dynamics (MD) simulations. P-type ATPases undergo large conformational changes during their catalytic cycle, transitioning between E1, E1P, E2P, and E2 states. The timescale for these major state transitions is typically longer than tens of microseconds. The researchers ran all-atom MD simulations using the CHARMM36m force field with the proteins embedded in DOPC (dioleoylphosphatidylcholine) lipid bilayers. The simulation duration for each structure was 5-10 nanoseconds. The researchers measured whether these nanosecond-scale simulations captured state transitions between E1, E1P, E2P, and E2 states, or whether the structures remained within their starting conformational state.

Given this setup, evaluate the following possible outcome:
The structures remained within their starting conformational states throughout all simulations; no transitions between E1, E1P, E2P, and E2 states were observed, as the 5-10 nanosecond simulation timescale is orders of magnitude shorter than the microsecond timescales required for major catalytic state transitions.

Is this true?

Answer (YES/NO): YES